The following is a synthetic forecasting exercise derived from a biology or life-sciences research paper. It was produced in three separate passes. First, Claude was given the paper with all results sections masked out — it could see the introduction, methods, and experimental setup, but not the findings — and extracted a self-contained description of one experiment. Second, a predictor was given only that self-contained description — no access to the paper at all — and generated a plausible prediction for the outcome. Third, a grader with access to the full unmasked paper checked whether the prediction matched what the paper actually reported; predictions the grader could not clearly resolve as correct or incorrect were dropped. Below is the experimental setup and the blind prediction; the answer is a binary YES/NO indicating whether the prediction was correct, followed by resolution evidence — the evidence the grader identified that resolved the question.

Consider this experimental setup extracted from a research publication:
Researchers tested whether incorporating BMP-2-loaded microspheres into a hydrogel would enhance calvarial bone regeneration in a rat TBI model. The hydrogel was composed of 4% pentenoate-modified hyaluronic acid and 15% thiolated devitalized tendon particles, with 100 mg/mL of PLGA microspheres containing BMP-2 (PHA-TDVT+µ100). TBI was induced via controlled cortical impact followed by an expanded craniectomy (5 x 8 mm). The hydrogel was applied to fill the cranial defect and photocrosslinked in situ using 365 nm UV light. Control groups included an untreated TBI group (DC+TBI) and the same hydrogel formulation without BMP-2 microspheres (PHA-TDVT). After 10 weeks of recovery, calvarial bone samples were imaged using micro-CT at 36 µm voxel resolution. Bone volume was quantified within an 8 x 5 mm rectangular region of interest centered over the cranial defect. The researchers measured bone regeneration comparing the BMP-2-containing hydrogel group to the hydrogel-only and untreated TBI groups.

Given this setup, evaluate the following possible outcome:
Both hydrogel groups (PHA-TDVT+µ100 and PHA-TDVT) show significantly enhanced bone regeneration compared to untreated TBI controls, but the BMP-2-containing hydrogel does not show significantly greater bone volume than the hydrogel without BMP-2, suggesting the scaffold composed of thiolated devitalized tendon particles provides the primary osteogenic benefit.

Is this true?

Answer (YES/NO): NO